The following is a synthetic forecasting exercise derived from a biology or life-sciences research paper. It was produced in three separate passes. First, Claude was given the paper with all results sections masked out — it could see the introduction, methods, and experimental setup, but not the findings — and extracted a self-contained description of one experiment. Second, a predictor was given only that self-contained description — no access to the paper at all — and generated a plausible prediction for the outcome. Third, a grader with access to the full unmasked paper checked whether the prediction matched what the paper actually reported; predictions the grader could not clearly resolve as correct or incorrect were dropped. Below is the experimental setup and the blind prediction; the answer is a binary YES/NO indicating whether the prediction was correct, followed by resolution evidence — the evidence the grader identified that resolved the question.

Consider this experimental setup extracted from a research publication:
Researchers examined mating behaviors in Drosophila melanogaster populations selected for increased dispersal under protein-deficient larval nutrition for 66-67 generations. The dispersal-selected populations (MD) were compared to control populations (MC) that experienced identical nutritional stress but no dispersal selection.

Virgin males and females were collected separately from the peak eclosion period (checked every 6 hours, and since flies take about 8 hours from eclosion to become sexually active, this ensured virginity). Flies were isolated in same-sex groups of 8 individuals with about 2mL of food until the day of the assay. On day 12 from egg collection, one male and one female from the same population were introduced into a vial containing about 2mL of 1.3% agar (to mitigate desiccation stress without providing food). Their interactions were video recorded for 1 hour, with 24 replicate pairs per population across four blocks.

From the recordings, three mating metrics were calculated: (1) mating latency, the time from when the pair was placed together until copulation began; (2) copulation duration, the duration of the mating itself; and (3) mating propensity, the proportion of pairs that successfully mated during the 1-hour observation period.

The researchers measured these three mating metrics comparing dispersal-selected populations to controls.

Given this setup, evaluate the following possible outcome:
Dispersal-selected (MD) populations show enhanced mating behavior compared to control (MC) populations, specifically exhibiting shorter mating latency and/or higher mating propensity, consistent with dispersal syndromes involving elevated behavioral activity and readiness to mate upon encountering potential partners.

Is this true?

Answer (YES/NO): NO